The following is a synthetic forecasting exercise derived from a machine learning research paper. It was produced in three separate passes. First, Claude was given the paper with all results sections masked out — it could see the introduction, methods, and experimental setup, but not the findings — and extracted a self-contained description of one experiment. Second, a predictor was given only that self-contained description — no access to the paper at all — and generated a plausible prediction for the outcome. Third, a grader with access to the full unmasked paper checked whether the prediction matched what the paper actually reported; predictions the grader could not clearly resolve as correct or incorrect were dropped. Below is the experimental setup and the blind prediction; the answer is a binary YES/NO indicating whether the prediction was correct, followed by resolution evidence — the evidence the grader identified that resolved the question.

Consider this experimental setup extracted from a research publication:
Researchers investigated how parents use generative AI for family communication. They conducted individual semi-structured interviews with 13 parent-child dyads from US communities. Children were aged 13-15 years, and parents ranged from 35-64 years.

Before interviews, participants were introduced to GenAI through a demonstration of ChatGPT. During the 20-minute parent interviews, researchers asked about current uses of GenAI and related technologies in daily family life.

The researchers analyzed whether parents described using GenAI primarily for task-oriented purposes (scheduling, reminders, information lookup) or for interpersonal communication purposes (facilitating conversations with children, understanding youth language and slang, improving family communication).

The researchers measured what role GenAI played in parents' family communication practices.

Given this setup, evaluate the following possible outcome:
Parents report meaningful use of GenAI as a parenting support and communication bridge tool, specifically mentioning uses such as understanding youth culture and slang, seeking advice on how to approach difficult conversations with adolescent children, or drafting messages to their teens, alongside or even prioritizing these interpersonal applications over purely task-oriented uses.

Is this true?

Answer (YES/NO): NO